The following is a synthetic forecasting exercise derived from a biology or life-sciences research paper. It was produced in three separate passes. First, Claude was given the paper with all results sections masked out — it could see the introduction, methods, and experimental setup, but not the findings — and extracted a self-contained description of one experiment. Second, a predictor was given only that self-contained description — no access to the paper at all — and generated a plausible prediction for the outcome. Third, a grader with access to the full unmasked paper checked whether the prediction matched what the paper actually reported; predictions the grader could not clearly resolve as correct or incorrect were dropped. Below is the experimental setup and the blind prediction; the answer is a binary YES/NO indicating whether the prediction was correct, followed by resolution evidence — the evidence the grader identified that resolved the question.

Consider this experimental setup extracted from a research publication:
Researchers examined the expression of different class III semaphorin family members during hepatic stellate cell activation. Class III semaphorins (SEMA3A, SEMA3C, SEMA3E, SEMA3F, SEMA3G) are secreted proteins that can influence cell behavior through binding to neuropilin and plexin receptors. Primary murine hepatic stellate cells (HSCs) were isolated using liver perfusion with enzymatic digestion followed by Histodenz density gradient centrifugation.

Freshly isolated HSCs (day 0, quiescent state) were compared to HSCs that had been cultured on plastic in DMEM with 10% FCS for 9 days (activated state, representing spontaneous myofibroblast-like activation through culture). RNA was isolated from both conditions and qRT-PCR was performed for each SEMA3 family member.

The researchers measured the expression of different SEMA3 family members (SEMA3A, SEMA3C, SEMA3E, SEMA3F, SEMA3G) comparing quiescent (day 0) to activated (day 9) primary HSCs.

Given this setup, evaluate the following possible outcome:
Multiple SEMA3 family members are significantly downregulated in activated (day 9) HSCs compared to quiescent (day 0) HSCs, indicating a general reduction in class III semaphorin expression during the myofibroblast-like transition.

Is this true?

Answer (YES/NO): NO